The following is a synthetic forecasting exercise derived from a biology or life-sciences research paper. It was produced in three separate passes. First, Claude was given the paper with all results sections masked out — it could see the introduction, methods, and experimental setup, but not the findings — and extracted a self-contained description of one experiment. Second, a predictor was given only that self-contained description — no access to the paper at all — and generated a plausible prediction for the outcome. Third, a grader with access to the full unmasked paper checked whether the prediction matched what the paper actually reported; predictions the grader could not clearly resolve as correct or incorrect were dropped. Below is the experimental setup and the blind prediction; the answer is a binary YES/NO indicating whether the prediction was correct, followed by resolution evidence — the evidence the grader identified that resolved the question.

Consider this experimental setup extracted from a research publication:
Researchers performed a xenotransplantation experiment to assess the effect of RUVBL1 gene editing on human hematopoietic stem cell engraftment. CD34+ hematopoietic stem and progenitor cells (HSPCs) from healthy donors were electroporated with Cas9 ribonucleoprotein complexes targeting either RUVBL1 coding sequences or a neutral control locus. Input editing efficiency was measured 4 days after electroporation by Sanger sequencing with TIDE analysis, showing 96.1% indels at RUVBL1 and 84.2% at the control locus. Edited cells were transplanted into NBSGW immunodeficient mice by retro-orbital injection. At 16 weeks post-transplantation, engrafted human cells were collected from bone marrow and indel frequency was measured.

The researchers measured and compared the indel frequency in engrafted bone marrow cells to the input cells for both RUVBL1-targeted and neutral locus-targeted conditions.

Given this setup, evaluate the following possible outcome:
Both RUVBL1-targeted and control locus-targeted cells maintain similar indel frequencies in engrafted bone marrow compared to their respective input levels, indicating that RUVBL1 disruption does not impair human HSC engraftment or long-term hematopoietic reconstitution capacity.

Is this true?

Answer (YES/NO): NO